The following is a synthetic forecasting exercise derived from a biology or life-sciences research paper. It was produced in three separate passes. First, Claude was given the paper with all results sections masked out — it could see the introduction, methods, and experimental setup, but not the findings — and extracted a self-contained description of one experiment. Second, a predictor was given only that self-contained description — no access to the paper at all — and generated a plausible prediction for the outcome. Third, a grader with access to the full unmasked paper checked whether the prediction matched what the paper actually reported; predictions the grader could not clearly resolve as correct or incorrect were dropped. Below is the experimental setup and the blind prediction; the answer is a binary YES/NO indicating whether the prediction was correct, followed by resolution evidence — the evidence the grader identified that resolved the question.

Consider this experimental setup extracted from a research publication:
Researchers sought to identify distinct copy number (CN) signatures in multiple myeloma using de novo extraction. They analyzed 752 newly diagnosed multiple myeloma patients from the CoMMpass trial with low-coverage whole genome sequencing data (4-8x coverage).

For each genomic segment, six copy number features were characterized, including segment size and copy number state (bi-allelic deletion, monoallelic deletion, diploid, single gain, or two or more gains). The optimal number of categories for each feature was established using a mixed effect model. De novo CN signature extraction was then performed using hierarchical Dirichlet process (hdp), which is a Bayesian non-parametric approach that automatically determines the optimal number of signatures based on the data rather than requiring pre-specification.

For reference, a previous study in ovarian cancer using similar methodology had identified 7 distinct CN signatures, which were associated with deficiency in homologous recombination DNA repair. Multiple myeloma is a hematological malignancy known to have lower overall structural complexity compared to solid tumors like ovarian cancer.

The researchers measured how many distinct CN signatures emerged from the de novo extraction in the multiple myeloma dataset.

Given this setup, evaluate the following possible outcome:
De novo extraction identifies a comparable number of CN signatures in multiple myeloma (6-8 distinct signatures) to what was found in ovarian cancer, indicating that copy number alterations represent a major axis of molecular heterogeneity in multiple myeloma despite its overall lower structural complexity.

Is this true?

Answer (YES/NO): NO